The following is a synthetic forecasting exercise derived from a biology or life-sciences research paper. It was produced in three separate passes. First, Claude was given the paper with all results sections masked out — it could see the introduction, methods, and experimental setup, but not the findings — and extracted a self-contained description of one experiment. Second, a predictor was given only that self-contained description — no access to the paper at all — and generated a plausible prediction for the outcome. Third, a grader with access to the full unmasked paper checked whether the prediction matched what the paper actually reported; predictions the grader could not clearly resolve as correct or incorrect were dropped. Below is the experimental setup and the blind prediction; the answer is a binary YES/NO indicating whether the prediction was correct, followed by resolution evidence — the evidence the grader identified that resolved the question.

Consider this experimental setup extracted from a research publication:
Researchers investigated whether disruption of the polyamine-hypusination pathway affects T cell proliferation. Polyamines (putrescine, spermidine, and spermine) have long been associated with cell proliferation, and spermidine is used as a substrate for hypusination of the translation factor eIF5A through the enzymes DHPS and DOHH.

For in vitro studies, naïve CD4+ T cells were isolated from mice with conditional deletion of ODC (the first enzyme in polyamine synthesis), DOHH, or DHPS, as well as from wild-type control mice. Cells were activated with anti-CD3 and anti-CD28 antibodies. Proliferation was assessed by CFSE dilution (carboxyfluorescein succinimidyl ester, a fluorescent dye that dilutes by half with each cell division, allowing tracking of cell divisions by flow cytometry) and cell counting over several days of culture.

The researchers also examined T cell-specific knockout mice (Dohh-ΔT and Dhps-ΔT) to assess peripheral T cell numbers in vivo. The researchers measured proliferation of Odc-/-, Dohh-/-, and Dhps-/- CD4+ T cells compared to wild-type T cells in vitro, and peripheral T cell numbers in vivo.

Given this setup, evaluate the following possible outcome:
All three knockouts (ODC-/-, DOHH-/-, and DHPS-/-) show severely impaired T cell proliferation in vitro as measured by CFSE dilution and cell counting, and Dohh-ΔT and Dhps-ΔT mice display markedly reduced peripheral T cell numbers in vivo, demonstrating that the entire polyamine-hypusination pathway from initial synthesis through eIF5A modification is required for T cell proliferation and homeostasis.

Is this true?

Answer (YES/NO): YES